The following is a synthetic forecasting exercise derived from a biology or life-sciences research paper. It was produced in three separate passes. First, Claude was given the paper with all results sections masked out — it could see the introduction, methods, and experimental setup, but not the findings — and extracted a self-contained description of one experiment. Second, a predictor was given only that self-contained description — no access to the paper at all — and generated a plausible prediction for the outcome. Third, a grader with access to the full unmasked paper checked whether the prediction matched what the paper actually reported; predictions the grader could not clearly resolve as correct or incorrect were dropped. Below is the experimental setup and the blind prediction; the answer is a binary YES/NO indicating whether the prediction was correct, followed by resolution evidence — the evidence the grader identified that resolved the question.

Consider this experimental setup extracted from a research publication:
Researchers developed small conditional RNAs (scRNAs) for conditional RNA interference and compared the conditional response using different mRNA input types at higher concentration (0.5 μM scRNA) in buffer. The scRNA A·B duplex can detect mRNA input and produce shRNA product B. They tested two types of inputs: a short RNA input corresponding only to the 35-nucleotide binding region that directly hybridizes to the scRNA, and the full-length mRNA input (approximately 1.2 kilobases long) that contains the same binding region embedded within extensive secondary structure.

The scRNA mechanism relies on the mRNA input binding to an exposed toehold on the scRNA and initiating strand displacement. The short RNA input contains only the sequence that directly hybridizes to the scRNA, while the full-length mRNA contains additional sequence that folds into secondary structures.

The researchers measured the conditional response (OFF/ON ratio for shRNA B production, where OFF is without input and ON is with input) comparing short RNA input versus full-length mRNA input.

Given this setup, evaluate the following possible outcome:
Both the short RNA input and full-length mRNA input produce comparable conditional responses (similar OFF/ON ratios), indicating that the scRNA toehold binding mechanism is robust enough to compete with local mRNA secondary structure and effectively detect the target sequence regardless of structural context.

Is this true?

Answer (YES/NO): NO